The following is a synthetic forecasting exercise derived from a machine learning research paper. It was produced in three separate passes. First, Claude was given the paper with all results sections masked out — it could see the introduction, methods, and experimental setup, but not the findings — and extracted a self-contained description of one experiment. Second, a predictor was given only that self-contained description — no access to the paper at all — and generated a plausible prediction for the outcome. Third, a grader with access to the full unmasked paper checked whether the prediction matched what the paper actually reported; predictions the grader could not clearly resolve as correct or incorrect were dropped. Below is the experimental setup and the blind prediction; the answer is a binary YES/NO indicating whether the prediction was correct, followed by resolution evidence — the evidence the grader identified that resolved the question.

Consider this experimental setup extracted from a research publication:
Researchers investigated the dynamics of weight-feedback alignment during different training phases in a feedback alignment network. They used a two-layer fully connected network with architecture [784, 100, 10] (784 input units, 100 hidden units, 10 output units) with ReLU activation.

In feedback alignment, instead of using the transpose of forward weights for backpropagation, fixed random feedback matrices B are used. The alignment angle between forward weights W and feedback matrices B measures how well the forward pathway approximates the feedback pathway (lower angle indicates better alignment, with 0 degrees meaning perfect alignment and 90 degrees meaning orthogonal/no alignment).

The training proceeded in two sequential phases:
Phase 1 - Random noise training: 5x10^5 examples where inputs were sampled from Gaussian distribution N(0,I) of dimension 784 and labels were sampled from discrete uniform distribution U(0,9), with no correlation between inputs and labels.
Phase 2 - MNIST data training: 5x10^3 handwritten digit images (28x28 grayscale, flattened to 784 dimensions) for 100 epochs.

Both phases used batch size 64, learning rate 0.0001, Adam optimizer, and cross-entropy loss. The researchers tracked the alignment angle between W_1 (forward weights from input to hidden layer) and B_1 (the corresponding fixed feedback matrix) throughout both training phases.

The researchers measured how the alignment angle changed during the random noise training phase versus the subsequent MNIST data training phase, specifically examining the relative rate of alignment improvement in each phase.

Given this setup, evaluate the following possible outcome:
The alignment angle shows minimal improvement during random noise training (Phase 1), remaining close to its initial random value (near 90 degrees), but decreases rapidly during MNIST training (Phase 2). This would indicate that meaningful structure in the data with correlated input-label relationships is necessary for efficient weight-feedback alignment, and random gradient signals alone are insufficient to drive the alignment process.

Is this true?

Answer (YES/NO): NO